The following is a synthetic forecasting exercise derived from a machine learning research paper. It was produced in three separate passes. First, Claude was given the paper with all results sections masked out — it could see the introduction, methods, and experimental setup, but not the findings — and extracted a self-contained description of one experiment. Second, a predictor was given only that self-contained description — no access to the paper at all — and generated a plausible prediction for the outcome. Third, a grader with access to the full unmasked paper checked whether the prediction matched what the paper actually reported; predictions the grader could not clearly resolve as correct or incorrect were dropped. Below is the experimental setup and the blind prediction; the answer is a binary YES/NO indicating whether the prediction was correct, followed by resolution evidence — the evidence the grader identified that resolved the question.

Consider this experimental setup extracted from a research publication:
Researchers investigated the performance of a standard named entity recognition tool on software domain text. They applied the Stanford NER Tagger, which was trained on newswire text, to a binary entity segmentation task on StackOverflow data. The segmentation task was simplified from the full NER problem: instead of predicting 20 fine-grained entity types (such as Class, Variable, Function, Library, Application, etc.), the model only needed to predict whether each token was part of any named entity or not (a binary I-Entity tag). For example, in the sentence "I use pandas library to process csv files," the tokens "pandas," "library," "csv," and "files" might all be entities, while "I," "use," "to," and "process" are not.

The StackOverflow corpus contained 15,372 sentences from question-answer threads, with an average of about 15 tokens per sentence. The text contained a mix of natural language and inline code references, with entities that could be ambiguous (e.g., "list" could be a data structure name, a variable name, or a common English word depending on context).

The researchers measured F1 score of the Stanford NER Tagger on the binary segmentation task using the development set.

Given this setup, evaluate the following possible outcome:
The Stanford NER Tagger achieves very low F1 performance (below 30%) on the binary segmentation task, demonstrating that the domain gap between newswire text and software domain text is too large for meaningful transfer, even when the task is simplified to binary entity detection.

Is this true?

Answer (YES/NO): YES